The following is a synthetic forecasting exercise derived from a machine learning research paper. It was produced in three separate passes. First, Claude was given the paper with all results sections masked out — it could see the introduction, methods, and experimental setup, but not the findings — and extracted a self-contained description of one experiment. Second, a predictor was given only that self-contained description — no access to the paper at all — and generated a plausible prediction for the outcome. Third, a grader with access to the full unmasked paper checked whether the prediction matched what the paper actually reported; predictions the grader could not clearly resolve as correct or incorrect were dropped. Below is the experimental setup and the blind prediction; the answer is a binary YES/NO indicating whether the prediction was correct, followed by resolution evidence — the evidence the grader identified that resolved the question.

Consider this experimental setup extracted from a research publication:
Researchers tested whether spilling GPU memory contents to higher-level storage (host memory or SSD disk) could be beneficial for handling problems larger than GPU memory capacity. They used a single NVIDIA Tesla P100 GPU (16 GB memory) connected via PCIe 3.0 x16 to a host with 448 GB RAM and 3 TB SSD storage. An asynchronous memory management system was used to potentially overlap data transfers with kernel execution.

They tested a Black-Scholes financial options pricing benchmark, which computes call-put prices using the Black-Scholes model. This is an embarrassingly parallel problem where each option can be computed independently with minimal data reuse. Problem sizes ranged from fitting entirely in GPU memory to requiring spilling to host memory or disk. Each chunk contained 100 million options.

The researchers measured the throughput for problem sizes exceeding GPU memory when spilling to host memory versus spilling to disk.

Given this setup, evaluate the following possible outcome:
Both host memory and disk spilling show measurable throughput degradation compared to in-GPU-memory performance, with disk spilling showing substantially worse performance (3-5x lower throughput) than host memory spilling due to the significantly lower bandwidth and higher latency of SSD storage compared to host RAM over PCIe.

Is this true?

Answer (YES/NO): NO